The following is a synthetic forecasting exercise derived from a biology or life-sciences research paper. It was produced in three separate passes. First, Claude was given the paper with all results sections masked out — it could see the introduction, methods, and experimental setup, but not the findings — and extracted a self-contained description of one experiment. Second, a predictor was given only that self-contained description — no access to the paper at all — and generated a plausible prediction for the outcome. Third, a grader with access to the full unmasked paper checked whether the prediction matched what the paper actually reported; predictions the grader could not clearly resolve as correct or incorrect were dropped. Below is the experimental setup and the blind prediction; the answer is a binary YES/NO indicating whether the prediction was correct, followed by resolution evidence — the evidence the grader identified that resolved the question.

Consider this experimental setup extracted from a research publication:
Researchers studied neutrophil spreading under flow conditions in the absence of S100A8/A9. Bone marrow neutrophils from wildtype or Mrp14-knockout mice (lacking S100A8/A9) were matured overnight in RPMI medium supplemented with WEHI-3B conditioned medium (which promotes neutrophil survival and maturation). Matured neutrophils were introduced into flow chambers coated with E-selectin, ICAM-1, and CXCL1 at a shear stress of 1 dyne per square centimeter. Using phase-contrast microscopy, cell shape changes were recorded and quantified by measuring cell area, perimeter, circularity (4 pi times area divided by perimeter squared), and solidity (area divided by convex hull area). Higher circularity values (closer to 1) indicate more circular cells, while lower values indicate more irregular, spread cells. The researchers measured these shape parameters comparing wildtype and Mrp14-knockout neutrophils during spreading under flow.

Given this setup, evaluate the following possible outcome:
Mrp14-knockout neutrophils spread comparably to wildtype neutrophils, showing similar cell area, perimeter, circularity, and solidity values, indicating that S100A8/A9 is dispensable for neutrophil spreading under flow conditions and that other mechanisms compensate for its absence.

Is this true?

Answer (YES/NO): NO